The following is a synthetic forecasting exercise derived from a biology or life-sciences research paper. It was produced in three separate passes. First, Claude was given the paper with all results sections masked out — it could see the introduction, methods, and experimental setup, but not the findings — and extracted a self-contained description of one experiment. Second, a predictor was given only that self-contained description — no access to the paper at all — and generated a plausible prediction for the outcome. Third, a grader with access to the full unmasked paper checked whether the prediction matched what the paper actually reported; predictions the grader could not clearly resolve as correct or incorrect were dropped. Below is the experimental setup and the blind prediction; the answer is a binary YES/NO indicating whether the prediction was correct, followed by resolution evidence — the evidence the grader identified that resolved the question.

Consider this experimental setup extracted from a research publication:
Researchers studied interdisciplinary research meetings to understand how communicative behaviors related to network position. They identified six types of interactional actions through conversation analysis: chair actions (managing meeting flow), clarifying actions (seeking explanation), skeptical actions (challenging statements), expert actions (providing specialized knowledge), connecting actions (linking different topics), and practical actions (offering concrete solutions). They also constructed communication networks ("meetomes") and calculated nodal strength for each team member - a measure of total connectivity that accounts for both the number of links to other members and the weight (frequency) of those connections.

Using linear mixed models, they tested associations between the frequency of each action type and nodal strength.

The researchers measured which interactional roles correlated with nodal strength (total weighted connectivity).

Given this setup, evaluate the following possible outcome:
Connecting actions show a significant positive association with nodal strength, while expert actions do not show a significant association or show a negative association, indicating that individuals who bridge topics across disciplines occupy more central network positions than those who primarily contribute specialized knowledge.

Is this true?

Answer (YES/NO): YES